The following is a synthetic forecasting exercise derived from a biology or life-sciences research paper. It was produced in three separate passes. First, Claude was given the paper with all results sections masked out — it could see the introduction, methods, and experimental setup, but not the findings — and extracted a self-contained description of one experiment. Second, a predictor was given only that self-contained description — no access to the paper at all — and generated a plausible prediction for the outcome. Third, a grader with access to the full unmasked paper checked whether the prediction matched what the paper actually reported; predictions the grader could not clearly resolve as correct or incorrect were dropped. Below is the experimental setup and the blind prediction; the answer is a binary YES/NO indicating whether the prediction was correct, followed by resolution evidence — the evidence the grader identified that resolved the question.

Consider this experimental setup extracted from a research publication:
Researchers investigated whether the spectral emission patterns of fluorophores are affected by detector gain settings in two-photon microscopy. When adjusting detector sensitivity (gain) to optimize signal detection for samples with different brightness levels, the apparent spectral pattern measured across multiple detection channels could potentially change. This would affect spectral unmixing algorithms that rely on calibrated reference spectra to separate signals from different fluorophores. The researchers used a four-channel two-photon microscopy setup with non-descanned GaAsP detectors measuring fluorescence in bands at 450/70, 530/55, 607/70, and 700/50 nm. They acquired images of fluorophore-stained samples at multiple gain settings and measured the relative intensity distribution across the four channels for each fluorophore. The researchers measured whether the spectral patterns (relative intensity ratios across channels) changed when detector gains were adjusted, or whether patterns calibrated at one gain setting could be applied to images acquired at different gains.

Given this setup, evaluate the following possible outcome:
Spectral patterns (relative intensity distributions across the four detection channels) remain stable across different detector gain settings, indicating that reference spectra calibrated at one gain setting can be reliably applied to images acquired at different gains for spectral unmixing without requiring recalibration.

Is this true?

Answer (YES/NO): NO